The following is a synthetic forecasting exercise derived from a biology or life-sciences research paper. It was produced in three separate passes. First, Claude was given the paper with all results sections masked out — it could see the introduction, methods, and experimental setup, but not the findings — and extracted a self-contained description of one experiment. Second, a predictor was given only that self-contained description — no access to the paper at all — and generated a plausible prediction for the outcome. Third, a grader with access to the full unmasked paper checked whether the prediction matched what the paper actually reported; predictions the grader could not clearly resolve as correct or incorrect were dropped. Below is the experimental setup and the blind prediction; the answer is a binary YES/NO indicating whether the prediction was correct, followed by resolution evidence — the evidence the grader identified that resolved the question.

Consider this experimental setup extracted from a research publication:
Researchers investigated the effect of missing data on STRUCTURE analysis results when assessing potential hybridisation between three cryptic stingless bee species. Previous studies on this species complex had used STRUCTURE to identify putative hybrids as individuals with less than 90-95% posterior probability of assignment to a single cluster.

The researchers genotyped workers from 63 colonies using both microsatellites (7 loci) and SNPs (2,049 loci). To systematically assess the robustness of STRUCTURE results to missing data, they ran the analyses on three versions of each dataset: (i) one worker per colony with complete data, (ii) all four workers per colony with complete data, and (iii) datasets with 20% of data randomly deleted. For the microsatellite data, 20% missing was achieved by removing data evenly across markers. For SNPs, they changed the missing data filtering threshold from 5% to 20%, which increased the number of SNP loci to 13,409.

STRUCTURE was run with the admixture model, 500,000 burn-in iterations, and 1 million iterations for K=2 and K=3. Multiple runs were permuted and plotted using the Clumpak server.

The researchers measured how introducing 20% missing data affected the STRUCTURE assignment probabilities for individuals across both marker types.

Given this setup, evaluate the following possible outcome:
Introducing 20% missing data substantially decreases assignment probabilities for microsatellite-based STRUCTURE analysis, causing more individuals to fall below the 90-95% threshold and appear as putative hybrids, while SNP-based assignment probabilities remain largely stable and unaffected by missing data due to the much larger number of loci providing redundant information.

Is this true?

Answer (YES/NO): YES